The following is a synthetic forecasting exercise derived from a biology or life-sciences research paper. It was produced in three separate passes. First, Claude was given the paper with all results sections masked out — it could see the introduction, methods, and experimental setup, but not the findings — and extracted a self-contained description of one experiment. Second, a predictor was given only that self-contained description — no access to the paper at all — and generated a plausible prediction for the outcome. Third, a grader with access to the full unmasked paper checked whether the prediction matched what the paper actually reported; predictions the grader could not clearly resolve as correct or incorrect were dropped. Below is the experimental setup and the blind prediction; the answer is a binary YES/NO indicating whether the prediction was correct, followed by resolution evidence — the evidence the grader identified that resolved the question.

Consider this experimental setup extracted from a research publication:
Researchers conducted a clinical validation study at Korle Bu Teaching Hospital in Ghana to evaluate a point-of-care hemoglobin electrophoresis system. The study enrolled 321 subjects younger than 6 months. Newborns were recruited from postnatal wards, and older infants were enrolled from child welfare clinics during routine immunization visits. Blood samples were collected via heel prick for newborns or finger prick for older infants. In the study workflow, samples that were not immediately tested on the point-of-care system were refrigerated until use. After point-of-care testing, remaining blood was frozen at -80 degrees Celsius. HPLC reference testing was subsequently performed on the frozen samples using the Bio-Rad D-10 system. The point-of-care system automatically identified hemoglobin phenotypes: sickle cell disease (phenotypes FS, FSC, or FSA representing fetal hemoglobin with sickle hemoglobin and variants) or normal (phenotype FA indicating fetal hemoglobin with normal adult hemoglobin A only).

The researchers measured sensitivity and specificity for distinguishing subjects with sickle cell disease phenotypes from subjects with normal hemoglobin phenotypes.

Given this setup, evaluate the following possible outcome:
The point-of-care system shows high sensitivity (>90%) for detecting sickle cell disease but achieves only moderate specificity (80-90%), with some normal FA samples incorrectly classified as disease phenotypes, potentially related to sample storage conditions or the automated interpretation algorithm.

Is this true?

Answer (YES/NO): NO